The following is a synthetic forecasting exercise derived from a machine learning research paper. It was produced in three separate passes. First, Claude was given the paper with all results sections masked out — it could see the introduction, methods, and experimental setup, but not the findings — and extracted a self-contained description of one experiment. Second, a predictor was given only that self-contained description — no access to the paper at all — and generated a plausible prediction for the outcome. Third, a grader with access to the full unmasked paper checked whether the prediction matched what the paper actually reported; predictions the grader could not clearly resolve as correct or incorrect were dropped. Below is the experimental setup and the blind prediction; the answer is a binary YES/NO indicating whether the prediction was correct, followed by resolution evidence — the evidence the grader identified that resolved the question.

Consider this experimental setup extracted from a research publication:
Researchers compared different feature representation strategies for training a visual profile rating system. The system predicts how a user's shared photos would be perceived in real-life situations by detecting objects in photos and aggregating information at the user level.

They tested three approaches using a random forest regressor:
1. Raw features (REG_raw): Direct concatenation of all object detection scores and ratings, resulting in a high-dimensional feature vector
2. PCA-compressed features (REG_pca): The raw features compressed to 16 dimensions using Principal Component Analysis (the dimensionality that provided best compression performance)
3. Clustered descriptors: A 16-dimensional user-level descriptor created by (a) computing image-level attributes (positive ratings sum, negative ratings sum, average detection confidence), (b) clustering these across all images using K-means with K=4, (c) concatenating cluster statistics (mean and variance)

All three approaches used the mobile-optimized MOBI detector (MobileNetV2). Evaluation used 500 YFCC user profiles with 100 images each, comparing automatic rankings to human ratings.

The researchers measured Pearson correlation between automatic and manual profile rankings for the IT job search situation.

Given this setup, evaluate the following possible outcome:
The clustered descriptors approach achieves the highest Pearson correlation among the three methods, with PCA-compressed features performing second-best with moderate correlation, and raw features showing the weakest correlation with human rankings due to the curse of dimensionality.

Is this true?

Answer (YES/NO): NO